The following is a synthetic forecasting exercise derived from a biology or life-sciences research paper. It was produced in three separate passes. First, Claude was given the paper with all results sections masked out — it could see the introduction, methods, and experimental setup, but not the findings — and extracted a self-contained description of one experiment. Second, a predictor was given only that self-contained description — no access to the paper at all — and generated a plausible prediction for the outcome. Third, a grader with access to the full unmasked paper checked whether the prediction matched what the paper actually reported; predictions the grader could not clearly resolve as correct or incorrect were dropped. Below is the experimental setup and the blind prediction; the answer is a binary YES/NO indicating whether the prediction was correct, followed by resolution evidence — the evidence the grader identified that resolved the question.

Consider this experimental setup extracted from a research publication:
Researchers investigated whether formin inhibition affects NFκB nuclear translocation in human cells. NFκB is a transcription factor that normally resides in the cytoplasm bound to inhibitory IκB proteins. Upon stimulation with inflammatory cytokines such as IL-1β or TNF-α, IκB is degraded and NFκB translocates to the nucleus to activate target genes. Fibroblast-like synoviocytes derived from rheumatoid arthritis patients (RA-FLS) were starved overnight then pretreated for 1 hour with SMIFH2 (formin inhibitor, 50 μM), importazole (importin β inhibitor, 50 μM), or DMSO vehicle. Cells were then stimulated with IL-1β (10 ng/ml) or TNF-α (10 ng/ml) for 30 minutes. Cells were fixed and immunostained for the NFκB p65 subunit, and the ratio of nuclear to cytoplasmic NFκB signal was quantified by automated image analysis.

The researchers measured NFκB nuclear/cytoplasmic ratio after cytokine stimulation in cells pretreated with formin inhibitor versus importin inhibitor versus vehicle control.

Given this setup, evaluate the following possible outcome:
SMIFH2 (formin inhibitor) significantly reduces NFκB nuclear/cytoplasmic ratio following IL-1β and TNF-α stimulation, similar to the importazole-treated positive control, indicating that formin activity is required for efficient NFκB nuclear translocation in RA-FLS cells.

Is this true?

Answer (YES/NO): YES